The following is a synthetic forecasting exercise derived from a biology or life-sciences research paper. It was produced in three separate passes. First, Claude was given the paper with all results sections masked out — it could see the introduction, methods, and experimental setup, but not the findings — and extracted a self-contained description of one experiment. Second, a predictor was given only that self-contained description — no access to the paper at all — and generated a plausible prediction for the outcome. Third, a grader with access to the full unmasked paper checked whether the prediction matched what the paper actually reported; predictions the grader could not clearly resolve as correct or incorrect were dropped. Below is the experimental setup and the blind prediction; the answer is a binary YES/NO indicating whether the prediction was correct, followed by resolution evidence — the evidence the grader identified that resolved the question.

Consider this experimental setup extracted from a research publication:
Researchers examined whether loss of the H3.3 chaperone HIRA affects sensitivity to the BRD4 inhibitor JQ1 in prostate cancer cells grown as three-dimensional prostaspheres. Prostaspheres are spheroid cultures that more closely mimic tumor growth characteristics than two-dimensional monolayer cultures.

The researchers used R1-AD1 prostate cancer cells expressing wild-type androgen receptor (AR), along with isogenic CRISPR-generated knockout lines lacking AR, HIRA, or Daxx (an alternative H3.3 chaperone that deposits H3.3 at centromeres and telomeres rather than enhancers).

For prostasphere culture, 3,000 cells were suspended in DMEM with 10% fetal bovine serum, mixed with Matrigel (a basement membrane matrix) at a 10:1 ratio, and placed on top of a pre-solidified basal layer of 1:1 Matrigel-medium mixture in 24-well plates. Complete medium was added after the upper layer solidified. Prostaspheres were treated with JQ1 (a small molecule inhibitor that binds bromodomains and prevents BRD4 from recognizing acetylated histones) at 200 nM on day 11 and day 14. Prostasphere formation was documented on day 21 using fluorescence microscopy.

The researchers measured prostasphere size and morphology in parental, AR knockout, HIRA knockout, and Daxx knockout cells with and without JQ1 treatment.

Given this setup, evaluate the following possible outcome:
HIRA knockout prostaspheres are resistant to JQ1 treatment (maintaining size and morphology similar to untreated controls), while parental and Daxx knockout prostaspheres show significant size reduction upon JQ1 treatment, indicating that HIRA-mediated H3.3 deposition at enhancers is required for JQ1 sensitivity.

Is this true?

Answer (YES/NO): NO